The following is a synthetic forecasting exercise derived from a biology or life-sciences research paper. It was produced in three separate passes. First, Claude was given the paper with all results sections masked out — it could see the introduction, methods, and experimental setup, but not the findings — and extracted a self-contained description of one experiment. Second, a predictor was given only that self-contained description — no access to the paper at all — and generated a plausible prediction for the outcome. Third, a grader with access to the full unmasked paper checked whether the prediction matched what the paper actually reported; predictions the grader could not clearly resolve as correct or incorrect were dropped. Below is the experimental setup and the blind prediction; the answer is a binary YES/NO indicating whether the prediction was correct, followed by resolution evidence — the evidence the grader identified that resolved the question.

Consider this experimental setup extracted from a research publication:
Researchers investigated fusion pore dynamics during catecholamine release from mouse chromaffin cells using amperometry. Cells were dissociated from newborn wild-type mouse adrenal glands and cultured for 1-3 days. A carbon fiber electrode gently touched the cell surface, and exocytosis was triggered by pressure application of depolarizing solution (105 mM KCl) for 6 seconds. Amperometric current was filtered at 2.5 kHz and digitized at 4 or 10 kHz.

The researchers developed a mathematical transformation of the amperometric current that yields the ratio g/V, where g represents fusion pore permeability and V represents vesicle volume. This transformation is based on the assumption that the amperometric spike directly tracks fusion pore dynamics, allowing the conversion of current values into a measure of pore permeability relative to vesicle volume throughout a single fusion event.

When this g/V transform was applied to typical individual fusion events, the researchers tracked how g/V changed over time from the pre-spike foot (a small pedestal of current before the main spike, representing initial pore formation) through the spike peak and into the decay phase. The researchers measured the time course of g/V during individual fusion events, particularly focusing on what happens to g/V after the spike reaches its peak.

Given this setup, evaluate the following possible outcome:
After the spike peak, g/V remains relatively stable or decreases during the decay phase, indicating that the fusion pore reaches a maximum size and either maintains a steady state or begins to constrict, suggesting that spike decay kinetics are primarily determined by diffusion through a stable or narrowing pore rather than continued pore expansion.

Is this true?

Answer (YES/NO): YES